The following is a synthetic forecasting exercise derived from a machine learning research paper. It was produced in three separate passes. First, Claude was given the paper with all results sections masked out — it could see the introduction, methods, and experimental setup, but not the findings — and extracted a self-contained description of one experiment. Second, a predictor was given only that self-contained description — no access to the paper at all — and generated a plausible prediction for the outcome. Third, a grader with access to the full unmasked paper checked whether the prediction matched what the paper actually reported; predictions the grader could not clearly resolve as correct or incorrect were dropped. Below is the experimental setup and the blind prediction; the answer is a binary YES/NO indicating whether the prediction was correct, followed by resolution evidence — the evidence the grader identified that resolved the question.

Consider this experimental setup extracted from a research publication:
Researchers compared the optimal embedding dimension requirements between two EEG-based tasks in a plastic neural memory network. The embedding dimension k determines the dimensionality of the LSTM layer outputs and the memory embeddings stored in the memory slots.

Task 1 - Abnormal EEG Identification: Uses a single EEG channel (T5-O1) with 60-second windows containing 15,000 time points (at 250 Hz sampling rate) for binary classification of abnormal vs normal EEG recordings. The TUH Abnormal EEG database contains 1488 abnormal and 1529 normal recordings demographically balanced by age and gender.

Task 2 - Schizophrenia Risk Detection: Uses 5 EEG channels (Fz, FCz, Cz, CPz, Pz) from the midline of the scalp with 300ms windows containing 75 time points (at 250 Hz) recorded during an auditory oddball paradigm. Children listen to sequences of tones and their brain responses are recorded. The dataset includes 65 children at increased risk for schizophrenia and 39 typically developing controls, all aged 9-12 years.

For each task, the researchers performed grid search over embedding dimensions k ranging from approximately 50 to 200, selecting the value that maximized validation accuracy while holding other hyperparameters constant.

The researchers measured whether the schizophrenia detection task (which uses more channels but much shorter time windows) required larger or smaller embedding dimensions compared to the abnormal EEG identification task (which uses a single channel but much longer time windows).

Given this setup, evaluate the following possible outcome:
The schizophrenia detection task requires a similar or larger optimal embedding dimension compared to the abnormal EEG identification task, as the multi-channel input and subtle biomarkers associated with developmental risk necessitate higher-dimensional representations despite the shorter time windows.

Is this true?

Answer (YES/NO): YES